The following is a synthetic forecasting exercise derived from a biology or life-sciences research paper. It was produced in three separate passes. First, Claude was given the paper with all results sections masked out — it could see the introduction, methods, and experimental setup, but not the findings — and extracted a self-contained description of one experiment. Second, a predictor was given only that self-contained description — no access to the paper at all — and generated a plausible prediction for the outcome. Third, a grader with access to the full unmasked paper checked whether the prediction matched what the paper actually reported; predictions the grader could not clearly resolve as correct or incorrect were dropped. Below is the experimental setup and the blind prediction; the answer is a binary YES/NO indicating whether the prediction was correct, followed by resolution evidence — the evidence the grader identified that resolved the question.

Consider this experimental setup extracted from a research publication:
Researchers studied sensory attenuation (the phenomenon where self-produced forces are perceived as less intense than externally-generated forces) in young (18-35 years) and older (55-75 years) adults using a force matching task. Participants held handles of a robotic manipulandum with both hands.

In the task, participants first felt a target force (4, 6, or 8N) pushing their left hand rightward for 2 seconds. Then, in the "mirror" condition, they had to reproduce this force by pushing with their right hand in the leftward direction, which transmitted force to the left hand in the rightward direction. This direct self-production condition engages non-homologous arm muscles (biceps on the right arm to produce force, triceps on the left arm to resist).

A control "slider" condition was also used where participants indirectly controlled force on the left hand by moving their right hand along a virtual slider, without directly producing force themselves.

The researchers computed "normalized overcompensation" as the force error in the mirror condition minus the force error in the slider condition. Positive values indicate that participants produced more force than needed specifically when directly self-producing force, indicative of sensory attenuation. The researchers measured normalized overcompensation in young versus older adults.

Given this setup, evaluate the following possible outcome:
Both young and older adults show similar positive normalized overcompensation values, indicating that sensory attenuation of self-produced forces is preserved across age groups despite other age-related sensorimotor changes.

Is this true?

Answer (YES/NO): NO